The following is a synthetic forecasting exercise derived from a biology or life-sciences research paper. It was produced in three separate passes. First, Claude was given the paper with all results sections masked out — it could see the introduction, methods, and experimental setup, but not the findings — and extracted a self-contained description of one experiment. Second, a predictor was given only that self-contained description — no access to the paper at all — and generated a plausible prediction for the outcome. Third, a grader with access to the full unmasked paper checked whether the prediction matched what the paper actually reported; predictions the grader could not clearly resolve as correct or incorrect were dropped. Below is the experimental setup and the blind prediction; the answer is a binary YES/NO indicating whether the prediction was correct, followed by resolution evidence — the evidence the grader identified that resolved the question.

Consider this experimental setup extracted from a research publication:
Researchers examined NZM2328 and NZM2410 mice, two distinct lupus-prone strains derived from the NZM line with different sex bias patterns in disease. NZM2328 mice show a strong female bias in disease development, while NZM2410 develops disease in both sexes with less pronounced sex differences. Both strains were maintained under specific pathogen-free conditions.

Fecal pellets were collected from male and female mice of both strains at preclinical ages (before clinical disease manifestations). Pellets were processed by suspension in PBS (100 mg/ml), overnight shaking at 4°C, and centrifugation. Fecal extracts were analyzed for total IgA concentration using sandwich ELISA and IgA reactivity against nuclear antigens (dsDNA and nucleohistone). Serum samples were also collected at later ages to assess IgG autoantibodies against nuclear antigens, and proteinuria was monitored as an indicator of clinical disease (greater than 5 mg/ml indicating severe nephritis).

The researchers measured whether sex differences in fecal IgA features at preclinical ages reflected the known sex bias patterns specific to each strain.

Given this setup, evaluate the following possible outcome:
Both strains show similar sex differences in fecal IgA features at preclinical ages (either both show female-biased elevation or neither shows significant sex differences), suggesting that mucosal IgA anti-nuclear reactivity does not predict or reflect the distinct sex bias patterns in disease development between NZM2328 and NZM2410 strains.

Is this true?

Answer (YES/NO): YES